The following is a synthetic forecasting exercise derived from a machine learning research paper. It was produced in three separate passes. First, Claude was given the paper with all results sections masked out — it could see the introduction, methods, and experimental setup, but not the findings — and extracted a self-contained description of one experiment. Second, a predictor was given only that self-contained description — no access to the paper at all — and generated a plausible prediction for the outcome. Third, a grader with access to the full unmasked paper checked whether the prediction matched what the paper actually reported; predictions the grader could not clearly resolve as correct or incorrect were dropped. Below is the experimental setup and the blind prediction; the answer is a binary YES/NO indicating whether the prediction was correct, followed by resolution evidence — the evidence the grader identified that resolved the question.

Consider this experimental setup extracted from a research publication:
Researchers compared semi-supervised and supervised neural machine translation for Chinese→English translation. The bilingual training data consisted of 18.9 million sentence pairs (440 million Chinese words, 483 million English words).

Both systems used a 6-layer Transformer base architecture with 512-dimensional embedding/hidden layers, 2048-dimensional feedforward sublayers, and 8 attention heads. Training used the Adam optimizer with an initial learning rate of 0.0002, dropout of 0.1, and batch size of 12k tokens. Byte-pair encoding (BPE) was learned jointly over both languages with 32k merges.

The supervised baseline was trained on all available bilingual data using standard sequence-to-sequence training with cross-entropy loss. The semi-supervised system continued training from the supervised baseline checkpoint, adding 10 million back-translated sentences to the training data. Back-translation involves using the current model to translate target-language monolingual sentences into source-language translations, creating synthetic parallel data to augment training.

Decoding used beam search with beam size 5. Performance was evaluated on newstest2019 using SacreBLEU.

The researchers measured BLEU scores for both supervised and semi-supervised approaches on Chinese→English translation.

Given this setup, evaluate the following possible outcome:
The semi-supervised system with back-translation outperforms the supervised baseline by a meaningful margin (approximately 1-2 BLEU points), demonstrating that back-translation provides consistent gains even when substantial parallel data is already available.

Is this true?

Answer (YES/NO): NO